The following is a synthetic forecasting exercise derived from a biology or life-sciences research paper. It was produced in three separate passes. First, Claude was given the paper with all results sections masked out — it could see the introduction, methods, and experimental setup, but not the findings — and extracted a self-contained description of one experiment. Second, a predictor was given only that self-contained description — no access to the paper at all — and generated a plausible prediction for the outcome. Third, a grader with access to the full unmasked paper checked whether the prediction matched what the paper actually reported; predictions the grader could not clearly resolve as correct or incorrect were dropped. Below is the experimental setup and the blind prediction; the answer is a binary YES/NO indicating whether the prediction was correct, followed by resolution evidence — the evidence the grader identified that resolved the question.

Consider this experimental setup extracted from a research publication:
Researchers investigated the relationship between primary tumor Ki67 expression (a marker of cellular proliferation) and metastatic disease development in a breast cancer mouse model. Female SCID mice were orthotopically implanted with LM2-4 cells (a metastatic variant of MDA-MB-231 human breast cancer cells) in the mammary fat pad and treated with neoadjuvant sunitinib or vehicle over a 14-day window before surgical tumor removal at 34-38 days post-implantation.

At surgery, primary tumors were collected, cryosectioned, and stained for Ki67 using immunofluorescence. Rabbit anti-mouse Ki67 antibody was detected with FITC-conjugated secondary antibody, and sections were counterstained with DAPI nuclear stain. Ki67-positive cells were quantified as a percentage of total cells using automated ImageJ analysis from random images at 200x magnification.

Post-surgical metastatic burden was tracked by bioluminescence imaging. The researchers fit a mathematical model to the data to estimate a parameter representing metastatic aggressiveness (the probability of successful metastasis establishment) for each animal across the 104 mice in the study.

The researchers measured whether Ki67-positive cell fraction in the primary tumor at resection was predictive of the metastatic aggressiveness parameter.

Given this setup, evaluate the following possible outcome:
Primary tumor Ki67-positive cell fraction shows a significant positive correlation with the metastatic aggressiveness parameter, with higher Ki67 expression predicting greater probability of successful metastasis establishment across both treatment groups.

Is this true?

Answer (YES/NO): NO